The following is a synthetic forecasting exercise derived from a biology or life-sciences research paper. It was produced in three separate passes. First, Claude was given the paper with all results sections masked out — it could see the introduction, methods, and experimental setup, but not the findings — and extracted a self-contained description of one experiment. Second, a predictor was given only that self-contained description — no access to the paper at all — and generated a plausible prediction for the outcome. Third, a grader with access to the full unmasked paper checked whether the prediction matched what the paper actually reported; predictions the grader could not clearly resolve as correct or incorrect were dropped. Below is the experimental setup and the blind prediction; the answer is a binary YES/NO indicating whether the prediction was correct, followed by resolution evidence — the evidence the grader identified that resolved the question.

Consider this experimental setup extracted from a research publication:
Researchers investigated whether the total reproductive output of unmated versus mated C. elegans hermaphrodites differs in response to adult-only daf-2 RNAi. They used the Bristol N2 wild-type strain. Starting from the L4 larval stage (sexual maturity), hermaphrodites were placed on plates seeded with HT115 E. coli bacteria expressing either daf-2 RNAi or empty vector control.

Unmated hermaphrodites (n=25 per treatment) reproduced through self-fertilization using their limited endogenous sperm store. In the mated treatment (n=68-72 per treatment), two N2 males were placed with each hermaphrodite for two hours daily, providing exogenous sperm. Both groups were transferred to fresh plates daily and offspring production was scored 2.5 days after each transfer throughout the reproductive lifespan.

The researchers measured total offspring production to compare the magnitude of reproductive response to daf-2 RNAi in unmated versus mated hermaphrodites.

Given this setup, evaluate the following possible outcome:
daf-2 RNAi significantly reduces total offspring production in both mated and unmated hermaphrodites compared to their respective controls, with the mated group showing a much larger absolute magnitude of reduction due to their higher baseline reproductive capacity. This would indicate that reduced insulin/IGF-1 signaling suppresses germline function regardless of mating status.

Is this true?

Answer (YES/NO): NO